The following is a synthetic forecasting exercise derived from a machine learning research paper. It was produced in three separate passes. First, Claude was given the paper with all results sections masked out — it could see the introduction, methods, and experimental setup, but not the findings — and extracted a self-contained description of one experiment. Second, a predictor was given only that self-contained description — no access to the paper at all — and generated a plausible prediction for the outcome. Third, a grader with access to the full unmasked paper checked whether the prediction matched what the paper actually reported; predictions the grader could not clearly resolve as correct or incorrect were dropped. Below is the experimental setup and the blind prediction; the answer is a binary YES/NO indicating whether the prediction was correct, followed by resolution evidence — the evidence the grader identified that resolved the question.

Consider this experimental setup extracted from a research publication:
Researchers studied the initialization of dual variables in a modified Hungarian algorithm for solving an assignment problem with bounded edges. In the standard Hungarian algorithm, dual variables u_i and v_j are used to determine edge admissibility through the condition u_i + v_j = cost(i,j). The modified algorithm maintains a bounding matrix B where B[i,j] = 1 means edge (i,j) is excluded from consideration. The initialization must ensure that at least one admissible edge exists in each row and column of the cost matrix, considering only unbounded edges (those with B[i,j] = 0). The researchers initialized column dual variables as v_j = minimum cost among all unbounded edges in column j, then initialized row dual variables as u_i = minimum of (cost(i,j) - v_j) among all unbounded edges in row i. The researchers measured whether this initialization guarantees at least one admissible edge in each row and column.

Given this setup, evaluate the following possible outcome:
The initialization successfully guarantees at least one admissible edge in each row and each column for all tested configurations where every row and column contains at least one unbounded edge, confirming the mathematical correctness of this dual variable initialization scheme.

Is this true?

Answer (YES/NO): YES